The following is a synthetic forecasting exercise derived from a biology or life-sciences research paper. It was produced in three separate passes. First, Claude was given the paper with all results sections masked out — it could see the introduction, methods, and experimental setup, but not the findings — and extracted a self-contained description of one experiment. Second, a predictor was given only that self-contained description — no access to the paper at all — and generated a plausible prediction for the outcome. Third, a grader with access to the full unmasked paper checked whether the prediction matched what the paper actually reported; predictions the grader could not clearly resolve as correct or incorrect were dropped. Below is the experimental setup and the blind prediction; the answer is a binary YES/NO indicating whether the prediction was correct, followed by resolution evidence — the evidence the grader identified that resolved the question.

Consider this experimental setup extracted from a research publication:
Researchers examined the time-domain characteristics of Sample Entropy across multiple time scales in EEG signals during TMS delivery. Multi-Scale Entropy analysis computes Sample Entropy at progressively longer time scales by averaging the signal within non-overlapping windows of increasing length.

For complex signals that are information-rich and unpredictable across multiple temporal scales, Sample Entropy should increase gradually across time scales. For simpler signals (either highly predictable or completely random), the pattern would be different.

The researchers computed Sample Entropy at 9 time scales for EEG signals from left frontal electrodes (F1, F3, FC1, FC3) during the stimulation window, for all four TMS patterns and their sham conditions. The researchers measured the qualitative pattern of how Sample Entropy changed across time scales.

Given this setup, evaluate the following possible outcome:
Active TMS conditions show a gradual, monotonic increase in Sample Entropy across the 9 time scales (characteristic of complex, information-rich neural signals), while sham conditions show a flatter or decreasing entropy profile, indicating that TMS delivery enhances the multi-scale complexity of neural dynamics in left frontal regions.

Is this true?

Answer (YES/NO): NO